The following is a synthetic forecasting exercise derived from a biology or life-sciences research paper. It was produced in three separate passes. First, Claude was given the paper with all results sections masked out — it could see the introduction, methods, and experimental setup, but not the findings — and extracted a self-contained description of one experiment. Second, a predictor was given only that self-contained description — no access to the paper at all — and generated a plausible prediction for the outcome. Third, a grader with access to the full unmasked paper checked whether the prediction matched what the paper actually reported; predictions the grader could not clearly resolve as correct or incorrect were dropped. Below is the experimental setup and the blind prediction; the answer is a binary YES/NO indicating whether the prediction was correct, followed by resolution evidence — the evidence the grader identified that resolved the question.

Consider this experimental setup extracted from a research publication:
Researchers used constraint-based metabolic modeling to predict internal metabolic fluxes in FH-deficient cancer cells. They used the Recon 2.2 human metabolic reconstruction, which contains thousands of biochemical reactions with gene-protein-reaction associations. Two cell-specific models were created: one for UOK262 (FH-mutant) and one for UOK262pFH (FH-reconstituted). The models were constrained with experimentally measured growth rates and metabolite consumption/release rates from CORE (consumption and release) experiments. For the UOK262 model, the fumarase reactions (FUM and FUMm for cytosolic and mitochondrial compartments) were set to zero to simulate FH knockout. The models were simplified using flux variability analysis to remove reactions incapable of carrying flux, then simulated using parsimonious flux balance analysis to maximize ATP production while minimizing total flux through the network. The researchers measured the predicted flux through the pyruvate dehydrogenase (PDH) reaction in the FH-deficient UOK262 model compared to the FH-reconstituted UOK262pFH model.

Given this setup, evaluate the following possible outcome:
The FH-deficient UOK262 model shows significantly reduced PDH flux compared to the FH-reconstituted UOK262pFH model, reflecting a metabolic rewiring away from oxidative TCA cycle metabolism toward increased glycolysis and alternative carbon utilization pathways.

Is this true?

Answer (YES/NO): YES